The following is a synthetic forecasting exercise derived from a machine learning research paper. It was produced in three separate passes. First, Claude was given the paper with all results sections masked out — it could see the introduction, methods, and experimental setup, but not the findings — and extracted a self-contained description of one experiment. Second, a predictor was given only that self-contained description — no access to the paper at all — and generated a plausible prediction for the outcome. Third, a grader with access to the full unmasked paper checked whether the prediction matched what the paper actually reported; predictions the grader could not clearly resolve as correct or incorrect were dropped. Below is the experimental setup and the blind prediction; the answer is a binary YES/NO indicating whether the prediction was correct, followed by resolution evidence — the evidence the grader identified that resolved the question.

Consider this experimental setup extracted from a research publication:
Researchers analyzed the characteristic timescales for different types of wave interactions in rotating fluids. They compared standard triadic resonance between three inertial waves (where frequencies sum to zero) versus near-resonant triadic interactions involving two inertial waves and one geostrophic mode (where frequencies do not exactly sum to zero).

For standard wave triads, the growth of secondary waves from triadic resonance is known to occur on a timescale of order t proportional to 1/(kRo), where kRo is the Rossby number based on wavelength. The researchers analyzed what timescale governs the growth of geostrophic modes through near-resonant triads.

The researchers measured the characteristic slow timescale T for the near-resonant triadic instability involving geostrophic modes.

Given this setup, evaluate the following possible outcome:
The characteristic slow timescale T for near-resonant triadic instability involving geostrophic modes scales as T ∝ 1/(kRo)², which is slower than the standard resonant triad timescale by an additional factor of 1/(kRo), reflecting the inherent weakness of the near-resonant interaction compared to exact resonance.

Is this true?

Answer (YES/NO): YES